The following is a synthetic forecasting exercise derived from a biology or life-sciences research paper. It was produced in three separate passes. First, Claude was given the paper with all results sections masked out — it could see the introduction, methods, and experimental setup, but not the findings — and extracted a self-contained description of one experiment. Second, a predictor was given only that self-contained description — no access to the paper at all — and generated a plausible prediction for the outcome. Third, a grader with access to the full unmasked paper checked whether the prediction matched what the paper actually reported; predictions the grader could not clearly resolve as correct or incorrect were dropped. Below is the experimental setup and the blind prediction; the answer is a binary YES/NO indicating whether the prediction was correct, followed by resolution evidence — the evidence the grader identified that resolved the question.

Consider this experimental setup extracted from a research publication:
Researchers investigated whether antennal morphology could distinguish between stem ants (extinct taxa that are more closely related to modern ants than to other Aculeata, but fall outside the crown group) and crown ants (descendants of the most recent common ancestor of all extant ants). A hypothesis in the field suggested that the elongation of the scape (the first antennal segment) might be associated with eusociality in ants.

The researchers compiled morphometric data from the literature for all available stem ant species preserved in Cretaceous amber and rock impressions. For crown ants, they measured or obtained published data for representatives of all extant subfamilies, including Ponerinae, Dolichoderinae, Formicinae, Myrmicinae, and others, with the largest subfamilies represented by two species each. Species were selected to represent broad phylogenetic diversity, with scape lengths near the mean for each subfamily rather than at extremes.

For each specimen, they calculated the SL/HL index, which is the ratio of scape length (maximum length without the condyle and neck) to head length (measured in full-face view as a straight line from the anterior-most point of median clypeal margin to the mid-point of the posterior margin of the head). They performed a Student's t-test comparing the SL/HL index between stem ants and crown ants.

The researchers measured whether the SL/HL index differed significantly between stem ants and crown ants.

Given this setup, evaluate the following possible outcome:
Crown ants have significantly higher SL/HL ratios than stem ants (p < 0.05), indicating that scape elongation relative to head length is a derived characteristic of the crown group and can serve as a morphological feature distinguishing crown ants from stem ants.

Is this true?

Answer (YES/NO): YES